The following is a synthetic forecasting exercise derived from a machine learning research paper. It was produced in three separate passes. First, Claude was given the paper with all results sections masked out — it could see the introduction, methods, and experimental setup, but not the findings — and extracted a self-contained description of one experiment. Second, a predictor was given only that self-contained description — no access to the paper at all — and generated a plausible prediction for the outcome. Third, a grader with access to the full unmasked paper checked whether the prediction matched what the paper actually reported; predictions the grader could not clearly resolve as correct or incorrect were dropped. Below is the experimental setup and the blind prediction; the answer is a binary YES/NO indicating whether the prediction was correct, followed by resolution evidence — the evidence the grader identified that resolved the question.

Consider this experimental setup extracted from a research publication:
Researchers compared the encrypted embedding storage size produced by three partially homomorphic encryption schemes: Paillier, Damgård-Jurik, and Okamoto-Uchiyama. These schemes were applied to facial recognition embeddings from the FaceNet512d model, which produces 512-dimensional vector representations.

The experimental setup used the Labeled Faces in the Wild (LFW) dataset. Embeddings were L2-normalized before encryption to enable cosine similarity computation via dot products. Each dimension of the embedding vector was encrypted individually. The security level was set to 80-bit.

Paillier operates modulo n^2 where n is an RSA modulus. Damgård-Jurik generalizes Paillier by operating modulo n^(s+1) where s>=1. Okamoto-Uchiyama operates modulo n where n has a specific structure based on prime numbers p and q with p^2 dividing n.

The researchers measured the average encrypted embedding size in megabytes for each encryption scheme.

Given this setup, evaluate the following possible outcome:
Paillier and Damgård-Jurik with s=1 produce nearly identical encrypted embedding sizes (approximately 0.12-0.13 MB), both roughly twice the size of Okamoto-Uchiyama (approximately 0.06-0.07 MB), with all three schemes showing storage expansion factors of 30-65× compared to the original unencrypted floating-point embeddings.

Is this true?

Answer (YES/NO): NO